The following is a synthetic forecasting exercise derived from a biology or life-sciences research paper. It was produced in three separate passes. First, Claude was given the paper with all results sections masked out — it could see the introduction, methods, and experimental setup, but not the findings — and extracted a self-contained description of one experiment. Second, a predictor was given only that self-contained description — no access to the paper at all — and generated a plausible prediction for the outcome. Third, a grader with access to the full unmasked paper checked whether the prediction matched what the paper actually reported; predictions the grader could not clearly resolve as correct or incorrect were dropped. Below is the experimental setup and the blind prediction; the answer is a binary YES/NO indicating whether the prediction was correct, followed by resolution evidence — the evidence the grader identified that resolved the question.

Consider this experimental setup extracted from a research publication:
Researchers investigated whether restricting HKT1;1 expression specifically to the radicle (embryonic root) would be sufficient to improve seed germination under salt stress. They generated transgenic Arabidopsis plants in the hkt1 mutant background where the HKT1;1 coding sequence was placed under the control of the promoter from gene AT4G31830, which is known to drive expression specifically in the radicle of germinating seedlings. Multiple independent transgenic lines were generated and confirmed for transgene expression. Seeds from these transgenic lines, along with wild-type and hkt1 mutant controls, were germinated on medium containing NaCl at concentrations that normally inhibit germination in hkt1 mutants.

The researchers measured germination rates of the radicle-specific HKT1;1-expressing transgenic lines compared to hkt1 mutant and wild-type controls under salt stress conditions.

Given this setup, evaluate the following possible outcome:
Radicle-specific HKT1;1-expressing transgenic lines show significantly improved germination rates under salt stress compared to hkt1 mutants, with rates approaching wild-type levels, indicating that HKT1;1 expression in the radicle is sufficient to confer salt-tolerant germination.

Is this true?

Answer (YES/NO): YES